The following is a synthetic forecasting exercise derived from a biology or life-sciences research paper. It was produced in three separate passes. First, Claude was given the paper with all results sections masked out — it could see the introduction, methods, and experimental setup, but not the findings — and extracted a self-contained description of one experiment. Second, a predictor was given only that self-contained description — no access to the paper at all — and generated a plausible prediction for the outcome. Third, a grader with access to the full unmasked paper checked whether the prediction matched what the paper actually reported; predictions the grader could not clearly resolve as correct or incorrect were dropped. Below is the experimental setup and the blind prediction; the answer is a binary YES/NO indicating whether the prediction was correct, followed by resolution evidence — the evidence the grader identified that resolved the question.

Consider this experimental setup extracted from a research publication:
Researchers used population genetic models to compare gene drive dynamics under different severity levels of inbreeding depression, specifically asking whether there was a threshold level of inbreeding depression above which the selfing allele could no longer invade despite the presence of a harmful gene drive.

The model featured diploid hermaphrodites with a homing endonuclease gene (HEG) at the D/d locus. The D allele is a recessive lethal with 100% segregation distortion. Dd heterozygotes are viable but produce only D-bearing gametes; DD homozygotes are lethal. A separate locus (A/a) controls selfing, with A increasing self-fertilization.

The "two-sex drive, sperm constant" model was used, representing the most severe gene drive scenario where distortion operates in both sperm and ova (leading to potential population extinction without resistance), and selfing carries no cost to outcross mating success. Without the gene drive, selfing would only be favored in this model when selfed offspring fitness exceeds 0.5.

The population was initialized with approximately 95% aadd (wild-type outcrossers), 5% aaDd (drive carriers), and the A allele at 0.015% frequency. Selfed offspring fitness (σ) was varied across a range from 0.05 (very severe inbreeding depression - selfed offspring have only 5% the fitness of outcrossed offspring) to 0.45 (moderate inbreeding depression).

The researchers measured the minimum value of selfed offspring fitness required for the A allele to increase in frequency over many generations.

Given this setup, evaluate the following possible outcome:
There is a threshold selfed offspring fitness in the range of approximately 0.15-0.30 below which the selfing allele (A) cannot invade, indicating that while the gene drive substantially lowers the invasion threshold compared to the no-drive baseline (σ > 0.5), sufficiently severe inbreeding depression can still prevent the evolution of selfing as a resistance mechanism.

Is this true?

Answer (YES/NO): NO